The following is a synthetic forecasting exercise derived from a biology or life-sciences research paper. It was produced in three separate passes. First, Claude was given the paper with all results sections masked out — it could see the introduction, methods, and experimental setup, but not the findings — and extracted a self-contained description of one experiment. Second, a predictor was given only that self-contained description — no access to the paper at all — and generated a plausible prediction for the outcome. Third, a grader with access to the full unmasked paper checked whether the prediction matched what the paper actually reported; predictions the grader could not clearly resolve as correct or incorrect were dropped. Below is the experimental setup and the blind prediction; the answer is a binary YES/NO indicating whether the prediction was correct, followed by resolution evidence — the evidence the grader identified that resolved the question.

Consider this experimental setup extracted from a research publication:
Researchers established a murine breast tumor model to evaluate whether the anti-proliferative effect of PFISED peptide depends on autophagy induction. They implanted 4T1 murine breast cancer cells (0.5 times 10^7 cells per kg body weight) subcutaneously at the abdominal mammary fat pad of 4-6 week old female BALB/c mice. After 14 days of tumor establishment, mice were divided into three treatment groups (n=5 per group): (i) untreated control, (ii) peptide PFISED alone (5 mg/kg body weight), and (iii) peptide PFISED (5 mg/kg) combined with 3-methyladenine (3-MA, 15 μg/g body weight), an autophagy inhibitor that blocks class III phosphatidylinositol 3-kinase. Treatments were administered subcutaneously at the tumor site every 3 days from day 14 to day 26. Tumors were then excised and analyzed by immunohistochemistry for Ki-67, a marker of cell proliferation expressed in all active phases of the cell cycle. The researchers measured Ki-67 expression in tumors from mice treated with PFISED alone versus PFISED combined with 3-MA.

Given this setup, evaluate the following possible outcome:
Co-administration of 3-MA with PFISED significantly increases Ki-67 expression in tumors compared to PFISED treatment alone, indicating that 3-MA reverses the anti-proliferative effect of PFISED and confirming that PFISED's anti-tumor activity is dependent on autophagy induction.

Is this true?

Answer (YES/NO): YES